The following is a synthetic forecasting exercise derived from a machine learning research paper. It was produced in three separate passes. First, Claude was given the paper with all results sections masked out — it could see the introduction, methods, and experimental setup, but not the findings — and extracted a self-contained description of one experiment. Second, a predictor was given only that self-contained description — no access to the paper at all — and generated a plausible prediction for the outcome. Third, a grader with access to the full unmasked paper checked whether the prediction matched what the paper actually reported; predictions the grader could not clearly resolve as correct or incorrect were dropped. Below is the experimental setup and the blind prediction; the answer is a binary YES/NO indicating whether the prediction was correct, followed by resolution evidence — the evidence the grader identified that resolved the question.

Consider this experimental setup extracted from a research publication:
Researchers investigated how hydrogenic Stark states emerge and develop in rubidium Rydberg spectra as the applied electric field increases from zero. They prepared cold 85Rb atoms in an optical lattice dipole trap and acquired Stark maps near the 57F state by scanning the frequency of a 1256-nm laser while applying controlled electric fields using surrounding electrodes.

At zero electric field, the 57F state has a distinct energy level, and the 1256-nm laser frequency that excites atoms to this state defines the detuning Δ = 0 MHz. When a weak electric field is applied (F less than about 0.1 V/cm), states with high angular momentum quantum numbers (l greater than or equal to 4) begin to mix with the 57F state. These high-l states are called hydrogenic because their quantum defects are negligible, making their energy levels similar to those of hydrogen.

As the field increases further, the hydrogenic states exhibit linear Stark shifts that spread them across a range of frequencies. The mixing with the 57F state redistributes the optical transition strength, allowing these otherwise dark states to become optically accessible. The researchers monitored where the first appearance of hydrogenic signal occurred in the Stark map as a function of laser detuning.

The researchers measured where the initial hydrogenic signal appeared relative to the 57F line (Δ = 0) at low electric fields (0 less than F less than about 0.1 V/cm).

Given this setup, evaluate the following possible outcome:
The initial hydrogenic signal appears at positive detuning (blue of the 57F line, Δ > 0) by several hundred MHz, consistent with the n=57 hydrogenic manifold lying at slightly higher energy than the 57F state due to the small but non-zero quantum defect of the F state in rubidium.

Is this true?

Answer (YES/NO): YES